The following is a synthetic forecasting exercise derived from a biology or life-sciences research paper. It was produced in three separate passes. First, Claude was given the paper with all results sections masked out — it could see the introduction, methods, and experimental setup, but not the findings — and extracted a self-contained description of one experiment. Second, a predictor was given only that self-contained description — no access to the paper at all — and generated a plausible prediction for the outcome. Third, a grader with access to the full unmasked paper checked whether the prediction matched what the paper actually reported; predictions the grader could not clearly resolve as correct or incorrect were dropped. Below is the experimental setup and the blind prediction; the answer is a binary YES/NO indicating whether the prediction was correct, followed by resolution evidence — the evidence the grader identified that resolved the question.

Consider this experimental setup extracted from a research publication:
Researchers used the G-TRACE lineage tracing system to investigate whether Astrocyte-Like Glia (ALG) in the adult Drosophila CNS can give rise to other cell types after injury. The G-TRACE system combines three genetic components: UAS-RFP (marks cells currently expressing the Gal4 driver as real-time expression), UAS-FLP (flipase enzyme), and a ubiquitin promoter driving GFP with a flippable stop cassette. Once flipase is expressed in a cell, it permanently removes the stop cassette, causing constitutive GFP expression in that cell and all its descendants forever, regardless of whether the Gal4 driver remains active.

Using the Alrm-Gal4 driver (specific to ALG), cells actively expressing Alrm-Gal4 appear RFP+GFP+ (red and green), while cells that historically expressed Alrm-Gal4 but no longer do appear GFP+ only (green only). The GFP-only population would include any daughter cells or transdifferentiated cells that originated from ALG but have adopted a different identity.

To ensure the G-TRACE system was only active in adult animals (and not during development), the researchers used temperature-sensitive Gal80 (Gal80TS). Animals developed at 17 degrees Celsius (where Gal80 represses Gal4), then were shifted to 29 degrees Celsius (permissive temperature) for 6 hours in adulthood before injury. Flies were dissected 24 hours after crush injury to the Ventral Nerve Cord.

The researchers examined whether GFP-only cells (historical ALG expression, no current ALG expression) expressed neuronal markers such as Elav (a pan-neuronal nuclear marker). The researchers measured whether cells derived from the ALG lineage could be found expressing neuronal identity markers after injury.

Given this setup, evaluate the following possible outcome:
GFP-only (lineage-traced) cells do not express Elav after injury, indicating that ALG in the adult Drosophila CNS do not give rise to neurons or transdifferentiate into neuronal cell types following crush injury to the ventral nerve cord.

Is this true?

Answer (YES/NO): NO